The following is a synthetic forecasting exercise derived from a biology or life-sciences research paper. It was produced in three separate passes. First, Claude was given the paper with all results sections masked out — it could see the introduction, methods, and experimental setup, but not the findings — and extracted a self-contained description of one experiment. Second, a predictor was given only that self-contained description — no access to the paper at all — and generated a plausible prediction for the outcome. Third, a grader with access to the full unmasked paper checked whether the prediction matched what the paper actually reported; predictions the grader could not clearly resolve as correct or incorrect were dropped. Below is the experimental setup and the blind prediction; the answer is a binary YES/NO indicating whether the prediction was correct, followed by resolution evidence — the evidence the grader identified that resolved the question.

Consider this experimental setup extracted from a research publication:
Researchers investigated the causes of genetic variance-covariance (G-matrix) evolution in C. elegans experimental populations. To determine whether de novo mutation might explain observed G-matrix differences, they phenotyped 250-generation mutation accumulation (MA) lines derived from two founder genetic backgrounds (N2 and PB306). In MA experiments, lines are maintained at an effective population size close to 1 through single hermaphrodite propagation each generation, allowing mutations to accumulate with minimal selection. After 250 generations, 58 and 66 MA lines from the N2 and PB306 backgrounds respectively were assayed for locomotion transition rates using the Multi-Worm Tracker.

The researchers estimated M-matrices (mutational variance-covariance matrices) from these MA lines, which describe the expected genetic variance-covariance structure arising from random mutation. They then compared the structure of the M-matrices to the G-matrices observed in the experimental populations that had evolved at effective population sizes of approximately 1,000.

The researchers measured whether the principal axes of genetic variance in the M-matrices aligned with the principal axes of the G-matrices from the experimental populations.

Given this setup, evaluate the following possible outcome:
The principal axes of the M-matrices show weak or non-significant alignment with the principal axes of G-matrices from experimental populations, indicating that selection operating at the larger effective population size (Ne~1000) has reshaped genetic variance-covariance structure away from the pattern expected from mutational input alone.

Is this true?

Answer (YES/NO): YES